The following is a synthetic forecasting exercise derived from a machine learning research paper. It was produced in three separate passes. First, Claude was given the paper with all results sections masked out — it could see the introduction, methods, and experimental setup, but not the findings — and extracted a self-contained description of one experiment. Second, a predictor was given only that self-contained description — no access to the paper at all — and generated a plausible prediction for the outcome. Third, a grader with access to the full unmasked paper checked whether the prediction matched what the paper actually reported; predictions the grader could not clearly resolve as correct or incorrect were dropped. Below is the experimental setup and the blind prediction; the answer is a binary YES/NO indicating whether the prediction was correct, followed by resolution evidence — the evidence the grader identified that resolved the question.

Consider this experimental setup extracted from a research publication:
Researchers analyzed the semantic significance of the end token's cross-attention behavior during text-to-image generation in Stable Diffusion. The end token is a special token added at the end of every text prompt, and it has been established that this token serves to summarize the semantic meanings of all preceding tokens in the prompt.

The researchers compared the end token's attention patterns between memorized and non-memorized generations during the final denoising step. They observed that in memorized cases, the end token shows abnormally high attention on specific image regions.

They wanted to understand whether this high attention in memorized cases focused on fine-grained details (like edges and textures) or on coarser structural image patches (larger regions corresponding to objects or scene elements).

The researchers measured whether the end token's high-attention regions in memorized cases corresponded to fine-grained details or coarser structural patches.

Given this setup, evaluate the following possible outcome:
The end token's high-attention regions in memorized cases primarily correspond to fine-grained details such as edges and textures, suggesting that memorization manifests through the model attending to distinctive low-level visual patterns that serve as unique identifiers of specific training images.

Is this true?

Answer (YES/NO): NO